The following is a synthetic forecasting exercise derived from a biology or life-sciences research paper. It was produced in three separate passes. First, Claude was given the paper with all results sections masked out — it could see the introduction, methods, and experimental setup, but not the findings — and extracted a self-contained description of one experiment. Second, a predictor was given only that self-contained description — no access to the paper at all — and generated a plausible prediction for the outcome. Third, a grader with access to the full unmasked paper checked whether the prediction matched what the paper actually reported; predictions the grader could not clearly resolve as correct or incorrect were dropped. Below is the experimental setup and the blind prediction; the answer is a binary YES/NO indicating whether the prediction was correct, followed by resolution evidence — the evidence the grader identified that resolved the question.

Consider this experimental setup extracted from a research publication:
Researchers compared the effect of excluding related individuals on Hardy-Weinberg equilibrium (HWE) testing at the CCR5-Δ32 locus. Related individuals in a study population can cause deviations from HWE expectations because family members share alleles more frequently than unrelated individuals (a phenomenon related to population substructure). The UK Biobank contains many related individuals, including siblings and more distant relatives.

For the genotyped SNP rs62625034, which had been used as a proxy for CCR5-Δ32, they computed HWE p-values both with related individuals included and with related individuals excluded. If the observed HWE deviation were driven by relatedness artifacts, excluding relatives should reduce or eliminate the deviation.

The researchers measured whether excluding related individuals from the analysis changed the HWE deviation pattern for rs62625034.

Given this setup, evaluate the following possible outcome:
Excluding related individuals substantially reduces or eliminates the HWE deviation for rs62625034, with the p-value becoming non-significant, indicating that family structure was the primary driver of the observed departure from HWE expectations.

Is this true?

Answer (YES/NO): NO